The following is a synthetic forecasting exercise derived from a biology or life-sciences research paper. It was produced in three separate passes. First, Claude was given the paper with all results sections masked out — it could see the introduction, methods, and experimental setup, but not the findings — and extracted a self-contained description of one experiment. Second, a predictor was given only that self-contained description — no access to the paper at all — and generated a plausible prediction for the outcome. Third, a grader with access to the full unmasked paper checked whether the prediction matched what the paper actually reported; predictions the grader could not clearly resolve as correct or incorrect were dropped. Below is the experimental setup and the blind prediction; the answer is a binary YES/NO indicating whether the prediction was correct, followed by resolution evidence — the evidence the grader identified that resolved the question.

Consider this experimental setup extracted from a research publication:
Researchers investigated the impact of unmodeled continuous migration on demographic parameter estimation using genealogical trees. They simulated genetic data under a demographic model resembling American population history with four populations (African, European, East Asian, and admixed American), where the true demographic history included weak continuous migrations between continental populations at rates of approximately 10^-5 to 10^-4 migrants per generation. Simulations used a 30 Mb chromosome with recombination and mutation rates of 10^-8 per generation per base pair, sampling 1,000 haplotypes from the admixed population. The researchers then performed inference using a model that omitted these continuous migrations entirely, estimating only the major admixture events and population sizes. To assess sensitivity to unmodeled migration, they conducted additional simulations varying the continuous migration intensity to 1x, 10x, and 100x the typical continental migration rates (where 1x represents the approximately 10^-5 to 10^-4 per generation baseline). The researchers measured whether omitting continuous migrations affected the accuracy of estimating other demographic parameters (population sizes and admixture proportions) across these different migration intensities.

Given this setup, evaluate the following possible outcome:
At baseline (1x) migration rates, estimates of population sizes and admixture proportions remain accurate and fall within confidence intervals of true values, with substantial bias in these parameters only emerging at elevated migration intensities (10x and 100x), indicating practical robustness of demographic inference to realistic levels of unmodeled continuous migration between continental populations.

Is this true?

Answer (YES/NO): NO